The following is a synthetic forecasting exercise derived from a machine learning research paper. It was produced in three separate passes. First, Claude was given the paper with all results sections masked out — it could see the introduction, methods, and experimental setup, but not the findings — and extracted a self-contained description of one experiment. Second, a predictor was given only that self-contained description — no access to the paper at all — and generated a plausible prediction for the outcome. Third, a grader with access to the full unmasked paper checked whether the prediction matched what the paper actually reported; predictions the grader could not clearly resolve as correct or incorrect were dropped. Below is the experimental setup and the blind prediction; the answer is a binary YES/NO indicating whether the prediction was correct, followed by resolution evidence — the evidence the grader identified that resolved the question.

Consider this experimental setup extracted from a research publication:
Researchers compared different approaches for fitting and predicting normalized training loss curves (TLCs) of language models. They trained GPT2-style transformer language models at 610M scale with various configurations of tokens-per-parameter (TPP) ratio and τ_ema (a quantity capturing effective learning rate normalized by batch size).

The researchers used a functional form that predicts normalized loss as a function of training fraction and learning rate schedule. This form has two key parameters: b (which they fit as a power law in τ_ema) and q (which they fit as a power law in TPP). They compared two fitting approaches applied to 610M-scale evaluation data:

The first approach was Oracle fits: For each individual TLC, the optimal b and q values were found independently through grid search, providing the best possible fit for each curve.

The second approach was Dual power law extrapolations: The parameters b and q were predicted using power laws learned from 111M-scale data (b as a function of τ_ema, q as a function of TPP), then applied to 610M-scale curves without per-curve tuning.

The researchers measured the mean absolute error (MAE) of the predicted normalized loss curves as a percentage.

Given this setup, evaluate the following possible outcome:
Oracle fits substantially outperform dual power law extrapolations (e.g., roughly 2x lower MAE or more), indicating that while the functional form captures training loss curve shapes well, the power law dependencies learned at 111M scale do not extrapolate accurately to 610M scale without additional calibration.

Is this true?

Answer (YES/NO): NO